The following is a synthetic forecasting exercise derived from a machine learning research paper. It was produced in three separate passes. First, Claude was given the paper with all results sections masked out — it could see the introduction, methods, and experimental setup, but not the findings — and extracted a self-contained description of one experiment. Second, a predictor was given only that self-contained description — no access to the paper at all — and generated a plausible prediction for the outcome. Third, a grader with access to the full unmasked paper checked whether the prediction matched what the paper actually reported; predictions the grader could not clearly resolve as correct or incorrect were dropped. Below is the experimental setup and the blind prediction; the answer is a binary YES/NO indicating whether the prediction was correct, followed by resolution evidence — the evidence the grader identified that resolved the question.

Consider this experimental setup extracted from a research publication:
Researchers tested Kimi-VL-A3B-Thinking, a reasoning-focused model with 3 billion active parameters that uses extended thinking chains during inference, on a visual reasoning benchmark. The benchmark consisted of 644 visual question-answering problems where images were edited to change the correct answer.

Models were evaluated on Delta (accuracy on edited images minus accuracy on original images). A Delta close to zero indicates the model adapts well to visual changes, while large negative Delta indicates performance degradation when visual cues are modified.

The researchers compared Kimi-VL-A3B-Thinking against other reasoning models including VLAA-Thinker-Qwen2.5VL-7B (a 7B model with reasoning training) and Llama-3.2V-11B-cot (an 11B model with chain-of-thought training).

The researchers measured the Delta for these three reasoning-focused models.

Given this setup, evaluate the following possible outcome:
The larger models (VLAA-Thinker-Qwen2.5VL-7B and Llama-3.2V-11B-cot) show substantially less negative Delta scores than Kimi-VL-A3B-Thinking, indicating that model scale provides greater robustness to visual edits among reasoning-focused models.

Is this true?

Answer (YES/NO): NO